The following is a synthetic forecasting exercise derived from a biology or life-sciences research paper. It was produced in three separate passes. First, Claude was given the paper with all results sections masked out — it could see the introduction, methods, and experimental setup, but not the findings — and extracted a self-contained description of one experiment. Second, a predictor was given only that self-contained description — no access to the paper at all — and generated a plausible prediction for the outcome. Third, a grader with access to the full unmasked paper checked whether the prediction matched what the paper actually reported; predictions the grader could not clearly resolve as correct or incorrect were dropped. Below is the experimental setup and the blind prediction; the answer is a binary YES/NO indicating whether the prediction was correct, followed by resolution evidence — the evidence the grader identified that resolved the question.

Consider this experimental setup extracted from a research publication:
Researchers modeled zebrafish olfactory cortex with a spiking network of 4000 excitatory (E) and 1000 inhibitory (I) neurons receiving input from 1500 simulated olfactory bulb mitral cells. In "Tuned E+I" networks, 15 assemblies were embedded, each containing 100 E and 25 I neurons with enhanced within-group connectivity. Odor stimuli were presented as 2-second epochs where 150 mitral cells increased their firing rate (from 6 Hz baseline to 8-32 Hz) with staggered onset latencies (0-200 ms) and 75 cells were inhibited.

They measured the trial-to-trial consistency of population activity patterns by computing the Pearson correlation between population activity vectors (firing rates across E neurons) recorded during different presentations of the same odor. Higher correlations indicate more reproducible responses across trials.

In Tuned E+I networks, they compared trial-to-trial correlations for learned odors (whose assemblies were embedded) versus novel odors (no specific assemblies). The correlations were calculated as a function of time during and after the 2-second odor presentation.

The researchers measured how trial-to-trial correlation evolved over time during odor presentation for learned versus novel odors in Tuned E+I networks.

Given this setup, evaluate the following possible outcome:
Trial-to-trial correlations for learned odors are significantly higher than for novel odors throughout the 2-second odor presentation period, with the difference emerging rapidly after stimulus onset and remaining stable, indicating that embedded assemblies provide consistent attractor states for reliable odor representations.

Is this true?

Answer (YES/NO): NO